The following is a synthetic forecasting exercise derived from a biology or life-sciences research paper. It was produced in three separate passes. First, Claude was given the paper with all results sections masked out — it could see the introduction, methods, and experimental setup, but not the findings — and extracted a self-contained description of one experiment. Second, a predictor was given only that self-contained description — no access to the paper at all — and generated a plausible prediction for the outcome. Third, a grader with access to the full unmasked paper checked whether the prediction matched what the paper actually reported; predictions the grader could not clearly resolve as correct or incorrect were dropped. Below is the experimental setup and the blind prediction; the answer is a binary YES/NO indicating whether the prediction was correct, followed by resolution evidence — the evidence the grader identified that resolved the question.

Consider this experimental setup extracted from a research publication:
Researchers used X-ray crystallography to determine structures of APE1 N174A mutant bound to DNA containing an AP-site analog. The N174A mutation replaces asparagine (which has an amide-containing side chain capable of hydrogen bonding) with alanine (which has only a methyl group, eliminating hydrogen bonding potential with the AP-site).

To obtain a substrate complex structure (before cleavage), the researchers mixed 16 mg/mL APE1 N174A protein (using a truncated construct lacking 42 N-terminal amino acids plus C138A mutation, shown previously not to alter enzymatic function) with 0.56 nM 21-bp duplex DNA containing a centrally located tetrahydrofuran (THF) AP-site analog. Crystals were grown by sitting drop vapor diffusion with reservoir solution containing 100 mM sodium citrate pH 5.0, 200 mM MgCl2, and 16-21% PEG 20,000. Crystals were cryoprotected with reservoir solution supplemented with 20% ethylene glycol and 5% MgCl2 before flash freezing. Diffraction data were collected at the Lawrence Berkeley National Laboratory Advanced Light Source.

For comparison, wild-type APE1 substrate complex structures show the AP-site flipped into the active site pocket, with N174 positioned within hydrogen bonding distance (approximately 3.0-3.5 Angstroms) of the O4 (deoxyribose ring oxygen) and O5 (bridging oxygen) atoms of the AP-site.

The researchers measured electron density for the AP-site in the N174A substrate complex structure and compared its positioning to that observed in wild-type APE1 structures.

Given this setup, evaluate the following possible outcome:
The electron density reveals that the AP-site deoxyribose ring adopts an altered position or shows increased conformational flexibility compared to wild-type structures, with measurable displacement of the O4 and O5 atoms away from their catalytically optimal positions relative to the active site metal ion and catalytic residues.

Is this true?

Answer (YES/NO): YES